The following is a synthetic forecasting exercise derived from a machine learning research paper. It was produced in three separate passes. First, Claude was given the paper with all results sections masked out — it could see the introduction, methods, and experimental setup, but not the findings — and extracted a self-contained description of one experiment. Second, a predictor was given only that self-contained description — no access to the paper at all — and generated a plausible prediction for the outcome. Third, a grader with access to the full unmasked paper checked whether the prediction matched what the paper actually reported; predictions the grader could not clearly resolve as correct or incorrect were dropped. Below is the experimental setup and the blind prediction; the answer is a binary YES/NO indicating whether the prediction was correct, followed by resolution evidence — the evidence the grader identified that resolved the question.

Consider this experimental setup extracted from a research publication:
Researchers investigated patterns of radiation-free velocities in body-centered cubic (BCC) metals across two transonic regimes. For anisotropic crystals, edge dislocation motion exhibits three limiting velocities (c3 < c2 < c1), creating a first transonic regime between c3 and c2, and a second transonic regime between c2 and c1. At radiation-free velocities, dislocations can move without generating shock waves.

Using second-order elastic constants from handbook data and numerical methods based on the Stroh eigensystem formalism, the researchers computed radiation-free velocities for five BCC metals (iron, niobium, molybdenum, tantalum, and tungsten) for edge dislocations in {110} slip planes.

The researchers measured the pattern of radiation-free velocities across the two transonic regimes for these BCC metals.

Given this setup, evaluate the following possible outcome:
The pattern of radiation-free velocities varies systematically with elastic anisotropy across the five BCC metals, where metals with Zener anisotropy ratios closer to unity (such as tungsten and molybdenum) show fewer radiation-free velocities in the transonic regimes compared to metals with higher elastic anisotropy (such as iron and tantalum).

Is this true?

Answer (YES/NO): NO